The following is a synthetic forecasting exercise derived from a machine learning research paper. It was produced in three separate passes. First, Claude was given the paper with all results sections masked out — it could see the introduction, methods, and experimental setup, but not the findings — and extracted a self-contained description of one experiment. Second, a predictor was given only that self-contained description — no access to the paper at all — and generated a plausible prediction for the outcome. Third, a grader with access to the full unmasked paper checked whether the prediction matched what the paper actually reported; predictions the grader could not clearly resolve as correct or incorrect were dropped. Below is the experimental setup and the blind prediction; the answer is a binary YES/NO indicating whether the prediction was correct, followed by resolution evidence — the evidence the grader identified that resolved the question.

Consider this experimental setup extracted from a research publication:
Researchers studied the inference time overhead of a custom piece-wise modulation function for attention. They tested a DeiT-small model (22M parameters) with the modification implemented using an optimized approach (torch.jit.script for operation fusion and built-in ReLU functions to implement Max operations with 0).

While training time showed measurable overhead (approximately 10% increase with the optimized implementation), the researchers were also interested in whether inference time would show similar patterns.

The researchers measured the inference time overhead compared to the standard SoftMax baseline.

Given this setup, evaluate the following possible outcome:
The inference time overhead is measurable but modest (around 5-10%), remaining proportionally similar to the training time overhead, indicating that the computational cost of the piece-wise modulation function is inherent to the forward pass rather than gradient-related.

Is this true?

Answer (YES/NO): NO